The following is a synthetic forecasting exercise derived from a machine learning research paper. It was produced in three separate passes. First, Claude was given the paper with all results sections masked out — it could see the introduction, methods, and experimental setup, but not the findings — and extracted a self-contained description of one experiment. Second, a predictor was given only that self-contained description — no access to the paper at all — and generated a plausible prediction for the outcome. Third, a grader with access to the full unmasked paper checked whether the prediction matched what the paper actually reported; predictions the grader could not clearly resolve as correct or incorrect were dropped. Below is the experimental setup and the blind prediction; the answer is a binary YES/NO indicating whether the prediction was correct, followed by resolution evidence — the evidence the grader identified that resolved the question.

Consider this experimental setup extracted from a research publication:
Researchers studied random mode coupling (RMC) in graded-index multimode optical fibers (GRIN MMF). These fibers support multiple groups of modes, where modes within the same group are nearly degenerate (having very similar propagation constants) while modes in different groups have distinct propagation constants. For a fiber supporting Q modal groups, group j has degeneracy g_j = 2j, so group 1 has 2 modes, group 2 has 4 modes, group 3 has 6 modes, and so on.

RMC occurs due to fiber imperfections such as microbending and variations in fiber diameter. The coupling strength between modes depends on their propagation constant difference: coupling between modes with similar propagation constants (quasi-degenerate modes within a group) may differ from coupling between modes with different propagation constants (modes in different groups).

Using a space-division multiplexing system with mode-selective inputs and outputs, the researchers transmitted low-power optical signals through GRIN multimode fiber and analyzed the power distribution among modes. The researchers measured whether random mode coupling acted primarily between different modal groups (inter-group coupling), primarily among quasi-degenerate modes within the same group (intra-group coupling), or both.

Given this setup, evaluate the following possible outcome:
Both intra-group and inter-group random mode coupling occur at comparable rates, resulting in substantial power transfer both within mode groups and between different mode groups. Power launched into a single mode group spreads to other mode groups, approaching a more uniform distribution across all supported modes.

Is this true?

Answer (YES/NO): NO